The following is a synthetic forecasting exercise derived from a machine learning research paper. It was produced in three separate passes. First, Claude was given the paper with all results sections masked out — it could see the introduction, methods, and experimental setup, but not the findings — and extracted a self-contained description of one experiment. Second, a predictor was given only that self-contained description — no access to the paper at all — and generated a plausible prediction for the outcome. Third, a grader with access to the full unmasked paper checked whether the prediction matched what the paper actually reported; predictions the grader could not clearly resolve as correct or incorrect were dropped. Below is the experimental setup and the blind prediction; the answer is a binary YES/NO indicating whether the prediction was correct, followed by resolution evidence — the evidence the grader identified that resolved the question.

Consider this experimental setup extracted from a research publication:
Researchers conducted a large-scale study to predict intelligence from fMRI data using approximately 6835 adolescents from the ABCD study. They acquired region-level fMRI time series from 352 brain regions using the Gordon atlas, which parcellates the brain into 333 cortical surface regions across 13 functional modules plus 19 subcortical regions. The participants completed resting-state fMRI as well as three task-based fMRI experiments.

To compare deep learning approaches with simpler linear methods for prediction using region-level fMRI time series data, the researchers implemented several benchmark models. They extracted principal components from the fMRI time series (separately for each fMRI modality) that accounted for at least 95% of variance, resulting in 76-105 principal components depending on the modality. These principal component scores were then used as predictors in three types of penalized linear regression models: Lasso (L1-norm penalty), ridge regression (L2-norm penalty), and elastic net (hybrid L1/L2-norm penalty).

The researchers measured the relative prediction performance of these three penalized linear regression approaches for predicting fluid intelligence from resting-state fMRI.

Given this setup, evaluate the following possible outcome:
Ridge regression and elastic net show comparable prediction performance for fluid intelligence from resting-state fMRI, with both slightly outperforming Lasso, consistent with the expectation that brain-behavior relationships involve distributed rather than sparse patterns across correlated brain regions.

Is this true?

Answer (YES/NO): NO